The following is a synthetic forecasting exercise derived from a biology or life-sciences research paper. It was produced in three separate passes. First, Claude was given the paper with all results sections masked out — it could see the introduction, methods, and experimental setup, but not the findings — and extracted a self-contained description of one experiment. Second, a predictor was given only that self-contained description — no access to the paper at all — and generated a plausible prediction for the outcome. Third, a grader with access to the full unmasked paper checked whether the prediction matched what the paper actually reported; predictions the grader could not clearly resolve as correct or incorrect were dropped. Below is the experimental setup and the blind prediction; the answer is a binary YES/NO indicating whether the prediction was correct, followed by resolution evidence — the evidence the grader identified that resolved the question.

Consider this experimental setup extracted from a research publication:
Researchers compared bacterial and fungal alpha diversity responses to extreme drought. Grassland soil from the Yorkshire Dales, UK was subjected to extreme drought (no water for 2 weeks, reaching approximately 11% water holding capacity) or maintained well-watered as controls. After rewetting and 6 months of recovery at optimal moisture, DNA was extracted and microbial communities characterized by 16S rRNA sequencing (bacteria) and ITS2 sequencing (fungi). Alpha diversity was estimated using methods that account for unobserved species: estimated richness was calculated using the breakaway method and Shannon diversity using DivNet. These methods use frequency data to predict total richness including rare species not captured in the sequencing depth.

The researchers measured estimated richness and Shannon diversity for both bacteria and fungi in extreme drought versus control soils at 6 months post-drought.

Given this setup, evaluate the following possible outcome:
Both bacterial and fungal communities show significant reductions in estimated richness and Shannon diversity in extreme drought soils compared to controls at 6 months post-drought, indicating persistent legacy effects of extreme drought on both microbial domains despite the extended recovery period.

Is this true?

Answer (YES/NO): NO